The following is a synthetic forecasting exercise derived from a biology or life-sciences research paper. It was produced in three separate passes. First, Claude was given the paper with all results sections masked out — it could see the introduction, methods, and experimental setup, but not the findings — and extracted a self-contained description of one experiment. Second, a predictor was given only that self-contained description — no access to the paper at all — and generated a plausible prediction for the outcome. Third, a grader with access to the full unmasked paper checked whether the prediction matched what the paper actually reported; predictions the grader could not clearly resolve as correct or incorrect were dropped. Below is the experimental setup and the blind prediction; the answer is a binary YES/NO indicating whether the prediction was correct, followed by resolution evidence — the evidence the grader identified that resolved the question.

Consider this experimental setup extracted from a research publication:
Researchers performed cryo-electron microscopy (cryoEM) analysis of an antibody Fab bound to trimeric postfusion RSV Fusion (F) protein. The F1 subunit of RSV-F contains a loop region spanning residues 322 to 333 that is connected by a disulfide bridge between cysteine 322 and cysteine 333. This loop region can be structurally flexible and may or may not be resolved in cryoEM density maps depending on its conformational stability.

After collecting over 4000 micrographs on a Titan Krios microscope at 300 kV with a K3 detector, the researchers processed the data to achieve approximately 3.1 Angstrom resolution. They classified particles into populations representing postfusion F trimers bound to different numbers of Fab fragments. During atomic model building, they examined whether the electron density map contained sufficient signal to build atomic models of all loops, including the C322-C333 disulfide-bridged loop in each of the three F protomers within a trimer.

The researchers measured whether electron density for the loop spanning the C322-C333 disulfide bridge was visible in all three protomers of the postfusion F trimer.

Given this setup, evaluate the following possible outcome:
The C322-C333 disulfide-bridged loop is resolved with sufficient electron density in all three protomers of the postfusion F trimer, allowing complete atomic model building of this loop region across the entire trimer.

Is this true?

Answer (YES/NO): NO